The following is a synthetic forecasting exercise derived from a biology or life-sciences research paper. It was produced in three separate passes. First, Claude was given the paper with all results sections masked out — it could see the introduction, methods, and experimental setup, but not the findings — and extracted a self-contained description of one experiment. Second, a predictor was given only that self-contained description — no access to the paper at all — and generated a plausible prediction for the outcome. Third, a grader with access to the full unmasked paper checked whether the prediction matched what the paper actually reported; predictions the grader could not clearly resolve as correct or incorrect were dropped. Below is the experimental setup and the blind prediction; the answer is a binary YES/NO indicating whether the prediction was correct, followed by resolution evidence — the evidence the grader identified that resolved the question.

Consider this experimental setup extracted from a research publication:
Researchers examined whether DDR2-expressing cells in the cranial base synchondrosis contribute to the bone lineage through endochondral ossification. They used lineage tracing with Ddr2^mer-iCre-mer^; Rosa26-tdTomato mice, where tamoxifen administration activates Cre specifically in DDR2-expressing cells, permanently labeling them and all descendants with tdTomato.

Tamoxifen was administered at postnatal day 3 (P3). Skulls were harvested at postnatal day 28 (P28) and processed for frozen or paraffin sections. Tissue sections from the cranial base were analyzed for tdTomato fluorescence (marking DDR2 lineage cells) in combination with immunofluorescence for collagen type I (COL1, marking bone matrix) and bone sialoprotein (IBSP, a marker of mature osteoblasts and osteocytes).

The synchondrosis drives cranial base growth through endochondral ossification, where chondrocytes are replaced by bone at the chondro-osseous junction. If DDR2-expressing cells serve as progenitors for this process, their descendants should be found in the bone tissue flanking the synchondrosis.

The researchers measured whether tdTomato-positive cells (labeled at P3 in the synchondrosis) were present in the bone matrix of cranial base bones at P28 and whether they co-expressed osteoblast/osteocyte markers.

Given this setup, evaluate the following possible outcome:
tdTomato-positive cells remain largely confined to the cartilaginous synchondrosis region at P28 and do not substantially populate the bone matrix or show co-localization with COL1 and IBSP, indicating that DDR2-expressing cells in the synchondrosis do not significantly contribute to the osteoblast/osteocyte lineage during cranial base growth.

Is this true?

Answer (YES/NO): NO